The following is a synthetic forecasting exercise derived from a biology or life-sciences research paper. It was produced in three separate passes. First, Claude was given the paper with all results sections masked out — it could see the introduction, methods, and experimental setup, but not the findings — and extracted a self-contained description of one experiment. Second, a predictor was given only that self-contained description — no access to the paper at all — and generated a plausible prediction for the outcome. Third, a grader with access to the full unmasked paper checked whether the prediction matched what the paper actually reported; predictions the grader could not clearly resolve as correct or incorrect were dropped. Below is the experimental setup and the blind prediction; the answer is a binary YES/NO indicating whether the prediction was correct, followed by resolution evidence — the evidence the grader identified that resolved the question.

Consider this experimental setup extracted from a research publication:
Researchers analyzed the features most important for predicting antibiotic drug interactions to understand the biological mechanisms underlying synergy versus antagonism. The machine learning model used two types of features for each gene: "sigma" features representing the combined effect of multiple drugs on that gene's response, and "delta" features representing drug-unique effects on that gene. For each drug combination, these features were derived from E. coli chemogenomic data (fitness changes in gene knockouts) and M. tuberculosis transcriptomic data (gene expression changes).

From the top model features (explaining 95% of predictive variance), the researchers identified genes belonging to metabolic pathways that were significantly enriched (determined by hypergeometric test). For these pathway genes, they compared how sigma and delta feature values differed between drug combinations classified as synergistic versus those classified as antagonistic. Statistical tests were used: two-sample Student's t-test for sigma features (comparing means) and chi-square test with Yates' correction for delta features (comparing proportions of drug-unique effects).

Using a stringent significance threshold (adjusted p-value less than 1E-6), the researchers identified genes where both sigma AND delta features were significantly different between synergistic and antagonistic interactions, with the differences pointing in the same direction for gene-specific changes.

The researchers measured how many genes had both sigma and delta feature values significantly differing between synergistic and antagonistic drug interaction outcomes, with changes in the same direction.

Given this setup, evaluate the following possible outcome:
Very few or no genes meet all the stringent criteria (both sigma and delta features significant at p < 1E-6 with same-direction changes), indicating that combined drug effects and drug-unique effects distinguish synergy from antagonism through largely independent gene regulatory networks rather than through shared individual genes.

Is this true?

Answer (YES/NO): NO